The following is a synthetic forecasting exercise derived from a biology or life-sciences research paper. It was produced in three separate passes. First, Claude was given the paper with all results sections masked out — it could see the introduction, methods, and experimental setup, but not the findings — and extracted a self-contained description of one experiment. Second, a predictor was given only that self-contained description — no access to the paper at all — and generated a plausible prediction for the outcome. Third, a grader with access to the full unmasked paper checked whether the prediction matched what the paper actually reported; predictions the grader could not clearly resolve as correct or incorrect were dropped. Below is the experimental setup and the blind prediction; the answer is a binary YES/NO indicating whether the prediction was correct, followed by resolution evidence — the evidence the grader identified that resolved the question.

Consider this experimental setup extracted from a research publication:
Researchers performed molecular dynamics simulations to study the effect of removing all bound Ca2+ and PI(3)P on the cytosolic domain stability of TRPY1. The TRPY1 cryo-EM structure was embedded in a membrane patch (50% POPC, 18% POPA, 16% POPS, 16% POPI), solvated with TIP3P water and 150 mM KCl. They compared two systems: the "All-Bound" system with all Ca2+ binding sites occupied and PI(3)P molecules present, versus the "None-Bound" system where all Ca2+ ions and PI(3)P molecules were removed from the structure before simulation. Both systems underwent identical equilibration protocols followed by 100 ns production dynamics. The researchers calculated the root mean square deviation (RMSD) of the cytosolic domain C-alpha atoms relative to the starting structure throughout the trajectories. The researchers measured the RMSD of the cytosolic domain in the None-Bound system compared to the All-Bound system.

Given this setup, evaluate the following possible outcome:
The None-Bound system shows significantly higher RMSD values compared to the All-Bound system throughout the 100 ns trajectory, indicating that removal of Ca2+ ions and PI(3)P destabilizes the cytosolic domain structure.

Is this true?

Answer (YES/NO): YES